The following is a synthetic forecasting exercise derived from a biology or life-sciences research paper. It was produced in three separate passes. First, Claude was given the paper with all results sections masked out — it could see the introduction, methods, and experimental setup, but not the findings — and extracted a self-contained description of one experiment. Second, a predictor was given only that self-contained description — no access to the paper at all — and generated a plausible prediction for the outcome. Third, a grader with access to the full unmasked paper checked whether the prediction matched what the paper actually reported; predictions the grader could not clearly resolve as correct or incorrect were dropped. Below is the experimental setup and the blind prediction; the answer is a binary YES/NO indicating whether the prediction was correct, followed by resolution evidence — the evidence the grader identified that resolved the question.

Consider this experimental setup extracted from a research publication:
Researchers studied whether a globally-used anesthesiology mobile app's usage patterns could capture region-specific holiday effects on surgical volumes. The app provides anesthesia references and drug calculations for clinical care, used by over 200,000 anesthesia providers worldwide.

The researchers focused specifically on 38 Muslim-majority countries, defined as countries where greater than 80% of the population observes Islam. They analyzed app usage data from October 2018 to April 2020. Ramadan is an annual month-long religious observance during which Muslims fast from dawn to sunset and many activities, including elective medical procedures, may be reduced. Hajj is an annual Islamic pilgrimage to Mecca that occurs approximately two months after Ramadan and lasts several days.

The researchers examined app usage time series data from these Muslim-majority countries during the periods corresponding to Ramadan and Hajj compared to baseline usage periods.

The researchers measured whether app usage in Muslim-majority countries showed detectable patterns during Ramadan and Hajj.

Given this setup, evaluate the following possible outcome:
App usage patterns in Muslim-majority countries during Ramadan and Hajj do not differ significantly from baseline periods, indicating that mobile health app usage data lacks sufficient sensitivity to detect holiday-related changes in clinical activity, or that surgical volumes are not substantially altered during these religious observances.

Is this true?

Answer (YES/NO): NO